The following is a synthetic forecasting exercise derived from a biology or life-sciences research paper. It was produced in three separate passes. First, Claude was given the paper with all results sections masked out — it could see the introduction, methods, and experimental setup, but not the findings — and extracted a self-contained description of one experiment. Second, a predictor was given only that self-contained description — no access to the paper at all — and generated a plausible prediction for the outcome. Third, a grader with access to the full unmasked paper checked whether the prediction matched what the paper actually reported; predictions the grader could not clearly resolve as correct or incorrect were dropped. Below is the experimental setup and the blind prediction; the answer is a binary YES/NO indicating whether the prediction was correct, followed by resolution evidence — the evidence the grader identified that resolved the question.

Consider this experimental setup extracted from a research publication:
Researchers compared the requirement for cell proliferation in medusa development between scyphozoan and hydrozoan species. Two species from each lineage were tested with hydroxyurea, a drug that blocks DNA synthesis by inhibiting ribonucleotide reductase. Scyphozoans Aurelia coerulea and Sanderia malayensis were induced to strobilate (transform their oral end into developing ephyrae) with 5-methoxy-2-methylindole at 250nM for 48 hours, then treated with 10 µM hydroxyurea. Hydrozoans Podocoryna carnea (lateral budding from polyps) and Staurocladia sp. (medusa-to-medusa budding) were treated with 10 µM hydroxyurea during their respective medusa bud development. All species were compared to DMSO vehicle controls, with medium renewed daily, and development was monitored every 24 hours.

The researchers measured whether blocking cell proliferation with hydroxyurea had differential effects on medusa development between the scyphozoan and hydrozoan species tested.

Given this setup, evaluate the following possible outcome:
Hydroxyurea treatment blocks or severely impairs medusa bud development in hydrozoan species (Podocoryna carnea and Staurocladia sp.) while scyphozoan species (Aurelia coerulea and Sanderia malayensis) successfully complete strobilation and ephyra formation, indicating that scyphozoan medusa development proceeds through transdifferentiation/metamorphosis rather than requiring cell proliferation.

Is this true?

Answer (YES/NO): NO